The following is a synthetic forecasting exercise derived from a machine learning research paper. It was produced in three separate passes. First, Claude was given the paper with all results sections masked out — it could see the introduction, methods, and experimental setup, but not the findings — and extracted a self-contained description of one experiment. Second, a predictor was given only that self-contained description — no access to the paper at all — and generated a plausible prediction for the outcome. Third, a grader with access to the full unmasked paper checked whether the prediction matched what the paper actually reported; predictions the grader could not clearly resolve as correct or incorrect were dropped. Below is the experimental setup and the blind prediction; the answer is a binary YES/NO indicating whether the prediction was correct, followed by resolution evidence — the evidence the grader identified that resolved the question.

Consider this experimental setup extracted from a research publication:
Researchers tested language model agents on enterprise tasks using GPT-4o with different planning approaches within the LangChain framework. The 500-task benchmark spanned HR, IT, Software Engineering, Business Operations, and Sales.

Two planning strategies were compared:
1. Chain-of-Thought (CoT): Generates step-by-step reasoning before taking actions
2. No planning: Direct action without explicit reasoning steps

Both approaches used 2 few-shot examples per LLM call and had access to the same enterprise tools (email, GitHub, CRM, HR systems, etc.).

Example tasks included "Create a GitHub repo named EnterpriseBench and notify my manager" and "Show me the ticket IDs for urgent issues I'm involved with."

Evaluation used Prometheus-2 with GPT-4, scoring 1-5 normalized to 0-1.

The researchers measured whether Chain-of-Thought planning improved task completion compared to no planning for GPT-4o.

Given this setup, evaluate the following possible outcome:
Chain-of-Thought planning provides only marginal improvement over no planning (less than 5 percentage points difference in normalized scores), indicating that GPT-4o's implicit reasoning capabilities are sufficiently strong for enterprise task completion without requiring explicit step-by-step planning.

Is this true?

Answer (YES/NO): NO